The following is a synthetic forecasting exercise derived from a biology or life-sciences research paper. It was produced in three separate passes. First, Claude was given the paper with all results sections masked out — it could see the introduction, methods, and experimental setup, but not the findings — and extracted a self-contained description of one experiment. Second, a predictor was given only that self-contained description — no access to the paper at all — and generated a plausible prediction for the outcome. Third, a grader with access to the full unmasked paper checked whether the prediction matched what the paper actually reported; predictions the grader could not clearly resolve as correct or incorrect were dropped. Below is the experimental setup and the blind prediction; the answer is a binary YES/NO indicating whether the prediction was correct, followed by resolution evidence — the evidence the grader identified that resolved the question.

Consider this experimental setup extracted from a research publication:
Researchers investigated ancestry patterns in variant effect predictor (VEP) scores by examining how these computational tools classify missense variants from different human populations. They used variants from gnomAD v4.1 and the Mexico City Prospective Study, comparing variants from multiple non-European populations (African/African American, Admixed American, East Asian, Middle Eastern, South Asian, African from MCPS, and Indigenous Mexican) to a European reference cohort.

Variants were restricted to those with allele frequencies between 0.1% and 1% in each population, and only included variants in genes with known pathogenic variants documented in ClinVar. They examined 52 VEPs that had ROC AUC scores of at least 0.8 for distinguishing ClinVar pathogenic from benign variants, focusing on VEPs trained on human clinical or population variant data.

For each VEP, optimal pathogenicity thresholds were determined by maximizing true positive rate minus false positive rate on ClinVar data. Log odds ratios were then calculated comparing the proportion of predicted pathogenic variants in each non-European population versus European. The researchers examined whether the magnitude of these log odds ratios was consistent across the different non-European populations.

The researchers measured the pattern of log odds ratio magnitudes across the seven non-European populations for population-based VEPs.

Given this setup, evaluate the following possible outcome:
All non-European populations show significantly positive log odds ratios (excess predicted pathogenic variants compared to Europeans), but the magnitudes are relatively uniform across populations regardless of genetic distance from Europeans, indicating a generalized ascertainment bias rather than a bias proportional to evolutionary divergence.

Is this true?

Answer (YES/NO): NO